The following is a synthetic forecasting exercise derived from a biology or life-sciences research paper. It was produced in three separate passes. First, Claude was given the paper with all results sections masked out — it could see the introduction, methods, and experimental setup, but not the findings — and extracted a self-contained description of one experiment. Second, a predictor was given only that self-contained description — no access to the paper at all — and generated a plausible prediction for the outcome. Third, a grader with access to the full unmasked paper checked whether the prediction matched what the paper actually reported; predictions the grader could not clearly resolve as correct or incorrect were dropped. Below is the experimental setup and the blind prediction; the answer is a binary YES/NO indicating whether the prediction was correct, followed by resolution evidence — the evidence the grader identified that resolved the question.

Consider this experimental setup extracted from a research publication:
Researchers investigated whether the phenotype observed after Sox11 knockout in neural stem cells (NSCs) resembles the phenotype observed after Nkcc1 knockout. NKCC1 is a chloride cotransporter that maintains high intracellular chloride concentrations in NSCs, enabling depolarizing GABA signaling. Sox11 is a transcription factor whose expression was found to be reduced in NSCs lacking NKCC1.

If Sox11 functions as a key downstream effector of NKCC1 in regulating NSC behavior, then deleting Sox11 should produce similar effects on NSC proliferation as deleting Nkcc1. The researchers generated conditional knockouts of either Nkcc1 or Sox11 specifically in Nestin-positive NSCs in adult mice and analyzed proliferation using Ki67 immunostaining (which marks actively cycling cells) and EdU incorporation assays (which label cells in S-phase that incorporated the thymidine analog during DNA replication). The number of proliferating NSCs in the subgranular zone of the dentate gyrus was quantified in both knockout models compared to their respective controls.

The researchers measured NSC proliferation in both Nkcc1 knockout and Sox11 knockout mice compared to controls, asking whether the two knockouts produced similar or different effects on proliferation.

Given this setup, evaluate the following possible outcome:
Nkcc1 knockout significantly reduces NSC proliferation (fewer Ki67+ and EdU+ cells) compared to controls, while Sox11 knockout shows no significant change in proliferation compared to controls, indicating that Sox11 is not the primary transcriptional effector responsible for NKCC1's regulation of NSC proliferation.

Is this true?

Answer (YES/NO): NO